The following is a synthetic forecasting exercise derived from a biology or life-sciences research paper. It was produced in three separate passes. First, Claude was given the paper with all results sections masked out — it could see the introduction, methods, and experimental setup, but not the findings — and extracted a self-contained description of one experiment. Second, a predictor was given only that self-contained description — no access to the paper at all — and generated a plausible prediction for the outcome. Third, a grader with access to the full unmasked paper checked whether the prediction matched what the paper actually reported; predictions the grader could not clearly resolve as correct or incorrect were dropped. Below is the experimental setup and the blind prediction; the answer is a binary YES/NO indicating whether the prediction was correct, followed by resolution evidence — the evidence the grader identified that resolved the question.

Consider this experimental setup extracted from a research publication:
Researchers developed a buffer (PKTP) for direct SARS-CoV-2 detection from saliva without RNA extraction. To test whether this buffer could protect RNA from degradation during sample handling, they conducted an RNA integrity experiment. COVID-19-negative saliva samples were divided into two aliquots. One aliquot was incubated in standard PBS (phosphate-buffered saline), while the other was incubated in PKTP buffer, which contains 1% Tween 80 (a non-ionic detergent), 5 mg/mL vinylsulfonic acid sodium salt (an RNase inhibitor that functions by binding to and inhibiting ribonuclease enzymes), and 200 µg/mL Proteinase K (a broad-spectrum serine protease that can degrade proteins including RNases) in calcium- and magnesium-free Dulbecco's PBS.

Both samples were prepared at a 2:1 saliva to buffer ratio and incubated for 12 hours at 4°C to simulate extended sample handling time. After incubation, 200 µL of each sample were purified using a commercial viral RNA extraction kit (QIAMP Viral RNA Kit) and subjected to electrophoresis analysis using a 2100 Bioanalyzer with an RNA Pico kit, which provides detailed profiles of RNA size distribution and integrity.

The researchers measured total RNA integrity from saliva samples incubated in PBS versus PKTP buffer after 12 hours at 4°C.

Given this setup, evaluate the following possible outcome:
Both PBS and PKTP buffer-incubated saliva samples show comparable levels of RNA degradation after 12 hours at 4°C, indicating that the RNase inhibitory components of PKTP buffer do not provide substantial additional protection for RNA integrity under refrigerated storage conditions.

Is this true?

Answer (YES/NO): NO